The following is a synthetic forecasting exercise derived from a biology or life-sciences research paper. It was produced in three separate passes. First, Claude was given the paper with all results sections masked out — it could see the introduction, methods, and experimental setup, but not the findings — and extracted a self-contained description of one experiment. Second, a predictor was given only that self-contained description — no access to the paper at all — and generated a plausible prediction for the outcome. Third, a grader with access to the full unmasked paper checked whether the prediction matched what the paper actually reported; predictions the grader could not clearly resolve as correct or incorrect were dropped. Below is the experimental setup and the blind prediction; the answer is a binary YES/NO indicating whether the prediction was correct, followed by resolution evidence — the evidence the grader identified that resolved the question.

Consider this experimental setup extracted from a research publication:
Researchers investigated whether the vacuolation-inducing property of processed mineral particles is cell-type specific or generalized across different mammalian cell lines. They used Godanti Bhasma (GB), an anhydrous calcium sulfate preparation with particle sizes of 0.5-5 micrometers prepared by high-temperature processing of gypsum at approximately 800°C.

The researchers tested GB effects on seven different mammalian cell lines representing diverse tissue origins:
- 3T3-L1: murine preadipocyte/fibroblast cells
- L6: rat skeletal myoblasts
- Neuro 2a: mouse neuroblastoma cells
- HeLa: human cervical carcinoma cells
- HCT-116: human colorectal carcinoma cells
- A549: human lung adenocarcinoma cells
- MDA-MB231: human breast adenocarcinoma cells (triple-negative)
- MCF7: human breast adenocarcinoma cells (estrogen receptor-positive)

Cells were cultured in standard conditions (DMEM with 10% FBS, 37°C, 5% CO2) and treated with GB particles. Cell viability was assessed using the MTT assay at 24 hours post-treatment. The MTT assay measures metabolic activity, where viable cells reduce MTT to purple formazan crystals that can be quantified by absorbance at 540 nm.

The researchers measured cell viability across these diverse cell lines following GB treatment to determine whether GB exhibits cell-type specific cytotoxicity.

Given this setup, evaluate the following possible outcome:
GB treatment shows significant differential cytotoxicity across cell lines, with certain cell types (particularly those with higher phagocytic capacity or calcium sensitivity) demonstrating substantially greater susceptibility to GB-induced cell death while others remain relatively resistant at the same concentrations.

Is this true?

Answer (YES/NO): NO